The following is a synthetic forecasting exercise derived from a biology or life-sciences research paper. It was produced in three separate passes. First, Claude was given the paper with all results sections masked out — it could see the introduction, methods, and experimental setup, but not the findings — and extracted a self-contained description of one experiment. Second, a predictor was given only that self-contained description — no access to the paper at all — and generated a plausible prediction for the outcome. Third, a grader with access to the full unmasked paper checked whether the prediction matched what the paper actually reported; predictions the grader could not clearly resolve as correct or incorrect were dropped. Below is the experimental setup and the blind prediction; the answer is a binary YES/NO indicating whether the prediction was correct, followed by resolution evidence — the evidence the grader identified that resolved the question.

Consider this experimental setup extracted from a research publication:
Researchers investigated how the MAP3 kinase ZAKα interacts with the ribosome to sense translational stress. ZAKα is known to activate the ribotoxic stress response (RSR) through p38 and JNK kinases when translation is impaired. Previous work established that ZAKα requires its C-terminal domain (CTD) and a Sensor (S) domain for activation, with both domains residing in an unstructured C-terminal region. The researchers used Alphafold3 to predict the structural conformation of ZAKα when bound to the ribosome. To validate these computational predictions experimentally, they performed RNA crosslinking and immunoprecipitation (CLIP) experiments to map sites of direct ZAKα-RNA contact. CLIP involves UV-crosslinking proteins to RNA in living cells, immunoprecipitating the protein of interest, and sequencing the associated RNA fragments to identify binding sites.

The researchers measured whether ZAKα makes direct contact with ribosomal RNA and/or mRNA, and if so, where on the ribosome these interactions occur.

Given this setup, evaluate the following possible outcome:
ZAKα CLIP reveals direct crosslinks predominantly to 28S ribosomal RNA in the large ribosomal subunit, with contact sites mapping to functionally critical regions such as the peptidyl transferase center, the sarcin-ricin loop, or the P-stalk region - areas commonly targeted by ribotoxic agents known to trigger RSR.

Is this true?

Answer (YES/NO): NO